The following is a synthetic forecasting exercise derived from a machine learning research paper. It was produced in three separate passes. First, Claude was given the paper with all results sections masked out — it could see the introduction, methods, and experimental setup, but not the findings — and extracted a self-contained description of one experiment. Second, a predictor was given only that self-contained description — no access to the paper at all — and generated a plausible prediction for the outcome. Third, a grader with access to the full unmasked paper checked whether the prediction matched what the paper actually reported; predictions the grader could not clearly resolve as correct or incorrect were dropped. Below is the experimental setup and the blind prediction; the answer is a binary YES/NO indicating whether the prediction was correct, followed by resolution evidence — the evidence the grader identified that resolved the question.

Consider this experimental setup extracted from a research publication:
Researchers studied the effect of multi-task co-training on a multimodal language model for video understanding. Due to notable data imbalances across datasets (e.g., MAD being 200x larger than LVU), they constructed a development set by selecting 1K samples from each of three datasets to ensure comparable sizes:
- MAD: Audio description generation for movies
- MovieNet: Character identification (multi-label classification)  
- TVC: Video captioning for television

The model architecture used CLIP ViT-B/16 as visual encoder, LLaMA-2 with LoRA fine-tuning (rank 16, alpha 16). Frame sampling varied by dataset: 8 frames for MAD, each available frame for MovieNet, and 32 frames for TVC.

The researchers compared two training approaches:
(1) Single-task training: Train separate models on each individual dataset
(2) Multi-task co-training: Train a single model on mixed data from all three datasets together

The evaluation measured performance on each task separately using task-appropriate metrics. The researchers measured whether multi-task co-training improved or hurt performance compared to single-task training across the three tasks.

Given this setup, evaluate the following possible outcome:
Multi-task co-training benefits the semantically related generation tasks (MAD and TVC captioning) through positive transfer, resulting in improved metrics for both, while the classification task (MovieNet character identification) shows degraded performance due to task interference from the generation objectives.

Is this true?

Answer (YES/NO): NO